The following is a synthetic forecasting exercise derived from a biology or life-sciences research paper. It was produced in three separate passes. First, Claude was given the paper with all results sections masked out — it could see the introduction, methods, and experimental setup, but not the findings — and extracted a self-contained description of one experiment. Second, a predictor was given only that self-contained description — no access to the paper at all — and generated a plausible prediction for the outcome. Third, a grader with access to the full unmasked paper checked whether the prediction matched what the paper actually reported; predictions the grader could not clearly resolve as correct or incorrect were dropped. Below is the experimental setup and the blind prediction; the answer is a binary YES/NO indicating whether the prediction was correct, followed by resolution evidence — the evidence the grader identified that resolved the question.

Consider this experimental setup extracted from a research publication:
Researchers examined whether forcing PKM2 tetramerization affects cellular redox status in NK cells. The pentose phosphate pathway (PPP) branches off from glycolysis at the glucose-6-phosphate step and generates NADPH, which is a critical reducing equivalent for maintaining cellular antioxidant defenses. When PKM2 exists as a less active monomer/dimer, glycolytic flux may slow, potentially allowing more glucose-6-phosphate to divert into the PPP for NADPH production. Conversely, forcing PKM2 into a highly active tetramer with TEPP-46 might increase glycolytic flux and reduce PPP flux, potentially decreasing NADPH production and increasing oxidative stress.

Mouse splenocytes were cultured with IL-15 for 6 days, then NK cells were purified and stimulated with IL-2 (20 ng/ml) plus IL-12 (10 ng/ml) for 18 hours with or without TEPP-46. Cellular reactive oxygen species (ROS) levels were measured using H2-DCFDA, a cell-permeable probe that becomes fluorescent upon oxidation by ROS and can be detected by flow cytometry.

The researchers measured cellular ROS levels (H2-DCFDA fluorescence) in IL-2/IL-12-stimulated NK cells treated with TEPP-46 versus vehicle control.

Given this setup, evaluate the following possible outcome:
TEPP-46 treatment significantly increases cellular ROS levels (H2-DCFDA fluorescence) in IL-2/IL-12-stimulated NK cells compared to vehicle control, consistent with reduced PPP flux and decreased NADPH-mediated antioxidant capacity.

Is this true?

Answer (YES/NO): YES